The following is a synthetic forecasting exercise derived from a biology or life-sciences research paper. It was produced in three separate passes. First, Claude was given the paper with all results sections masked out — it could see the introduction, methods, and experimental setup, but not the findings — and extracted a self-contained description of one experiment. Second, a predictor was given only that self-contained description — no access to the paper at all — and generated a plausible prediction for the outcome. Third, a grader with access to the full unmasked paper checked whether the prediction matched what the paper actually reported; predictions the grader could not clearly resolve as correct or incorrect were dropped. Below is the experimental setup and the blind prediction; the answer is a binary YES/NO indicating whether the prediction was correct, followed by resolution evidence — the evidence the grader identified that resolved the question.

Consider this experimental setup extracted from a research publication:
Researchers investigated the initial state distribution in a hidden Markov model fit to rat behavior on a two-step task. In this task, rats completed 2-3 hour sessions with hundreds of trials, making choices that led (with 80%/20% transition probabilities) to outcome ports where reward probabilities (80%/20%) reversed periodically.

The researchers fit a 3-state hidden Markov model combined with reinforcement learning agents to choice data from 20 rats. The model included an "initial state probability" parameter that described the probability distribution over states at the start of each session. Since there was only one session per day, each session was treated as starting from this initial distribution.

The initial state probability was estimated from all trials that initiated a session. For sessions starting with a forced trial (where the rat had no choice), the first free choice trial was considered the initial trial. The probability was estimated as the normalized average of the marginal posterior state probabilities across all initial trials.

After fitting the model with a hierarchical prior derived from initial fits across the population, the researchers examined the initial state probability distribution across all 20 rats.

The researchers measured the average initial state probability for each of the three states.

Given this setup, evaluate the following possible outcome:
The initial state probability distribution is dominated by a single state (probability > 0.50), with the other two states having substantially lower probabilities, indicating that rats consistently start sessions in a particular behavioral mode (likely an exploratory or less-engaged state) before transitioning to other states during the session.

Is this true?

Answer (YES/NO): YES